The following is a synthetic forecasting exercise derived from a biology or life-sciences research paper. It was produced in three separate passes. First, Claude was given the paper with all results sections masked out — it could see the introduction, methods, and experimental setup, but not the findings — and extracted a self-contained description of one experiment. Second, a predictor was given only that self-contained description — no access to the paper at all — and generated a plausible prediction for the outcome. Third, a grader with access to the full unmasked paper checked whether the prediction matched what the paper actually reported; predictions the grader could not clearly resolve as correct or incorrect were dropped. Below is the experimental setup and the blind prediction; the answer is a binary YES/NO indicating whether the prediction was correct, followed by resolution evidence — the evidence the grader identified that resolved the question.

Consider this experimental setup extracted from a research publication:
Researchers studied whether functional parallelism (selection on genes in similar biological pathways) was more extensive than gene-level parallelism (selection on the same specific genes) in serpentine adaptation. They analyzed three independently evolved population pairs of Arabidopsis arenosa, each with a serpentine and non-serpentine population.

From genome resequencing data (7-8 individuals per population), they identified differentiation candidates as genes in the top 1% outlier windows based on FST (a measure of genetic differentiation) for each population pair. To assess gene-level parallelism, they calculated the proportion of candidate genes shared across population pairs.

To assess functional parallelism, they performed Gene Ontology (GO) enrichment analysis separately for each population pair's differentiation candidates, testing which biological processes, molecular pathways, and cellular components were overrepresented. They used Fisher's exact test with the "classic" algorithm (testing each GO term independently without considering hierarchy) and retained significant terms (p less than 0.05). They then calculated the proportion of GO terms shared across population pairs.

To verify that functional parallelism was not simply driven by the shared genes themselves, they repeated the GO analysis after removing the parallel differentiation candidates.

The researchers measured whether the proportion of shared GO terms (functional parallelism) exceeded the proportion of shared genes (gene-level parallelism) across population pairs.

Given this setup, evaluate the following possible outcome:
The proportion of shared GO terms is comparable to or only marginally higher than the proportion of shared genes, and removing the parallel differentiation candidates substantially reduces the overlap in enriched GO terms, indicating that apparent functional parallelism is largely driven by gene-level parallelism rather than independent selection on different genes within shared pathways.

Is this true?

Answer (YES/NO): NO